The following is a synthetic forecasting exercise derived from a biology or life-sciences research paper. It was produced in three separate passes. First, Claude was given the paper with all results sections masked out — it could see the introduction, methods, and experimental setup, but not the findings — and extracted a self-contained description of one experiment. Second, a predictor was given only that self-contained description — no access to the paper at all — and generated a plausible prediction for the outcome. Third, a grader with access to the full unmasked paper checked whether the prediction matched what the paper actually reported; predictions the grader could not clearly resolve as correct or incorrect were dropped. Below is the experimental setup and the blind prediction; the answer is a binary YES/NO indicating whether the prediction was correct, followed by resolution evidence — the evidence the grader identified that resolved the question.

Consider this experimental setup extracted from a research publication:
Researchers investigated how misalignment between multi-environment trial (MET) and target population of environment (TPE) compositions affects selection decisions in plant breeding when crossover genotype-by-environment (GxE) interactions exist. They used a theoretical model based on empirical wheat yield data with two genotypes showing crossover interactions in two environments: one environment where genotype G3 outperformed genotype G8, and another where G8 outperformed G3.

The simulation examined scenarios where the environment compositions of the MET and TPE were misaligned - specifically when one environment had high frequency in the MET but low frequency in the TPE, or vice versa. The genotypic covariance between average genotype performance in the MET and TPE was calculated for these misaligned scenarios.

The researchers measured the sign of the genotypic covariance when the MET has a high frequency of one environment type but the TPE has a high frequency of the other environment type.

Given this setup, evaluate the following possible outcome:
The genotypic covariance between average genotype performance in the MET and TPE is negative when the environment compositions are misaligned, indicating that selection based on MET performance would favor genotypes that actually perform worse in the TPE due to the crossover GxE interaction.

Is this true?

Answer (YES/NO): YES